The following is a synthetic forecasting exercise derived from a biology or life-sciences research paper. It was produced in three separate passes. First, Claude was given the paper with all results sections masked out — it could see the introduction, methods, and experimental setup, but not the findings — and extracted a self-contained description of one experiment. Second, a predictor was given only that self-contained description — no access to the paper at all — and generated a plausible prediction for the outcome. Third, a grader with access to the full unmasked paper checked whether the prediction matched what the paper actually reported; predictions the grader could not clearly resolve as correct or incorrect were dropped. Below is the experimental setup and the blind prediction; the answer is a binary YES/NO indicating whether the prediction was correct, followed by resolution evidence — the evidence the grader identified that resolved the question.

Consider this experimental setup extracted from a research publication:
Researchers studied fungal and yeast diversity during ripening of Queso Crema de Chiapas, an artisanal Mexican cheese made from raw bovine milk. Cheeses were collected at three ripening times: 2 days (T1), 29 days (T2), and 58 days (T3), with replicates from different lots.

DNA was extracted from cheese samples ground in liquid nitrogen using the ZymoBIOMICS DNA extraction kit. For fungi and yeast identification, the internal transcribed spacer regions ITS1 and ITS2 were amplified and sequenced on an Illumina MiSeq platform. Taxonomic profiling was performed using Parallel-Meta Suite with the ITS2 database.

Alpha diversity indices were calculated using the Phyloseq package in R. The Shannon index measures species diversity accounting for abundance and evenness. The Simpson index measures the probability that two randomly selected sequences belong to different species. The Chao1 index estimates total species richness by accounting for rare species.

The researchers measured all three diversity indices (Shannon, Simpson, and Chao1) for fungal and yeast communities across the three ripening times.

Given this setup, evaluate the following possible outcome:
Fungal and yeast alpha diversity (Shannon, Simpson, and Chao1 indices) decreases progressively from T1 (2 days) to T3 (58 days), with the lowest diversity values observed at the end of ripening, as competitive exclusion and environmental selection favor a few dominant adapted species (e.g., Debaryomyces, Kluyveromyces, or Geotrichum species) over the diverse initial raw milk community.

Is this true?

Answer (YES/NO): NO